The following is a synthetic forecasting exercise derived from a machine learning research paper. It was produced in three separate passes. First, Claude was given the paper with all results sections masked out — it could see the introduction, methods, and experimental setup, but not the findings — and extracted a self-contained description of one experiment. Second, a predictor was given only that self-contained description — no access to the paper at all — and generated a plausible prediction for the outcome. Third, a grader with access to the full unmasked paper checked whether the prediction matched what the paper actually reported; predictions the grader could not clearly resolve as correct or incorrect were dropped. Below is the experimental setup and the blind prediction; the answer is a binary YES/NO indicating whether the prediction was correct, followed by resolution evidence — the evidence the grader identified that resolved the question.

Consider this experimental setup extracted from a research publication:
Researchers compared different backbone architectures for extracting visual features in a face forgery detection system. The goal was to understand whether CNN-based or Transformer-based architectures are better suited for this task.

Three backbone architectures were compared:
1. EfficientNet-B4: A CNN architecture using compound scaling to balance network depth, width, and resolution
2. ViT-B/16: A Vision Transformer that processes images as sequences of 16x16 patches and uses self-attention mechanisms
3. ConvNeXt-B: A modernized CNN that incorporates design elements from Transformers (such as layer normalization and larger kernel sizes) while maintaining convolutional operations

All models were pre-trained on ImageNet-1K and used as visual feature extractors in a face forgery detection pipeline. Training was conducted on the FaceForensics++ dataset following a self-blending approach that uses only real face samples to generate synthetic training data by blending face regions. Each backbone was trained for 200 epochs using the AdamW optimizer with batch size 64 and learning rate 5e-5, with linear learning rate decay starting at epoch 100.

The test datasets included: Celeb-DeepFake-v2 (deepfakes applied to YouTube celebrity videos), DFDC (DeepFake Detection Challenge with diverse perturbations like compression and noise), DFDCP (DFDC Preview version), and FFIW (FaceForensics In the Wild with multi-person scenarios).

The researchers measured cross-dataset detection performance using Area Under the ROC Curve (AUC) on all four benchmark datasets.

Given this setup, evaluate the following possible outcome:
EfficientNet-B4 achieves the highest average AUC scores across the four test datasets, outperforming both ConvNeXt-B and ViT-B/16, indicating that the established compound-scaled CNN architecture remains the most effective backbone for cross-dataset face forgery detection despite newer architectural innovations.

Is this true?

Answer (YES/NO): NO